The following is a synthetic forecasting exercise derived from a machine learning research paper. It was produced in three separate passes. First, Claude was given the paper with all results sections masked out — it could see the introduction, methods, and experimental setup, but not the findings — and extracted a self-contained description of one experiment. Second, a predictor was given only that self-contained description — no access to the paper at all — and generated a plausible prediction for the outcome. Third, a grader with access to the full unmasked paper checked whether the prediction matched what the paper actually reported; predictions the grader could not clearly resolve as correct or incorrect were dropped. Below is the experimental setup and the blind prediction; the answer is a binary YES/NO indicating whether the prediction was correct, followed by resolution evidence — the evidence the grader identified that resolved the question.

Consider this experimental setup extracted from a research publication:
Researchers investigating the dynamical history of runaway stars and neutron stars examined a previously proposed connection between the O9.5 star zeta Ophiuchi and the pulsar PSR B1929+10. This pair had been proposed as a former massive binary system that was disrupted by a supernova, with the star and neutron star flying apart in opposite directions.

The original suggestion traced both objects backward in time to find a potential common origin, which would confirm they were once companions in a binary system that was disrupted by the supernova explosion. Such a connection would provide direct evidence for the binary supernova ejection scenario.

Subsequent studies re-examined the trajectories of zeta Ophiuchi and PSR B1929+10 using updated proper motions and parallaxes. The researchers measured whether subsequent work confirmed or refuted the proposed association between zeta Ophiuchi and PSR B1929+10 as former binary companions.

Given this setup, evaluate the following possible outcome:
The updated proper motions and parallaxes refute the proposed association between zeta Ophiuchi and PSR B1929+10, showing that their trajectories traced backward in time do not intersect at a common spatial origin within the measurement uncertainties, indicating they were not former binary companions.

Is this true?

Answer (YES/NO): YES